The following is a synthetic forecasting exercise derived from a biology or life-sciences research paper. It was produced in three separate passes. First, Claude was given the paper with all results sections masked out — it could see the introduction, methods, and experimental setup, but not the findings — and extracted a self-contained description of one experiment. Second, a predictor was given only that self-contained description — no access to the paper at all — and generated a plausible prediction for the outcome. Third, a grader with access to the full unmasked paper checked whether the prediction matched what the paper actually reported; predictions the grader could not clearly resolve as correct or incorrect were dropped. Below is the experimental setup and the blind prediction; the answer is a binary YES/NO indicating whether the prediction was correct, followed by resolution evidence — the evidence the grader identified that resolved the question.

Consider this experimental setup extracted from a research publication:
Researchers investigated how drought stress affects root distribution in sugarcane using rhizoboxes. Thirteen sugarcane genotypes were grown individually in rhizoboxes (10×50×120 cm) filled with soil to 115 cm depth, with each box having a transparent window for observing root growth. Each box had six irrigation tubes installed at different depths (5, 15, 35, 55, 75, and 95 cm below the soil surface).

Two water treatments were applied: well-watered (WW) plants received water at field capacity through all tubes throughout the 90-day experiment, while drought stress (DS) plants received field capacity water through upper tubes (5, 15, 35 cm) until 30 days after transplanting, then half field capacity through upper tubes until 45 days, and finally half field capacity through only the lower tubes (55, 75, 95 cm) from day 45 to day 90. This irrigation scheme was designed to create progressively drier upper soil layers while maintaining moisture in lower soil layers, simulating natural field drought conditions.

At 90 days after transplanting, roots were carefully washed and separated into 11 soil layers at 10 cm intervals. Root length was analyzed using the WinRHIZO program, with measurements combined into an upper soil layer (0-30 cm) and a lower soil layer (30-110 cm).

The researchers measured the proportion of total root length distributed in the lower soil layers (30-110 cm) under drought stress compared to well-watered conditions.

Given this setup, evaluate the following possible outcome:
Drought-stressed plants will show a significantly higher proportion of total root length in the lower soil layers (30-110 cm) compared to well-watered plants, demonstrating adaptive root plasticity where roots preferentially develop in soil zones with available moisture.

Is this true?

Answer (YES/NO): YES